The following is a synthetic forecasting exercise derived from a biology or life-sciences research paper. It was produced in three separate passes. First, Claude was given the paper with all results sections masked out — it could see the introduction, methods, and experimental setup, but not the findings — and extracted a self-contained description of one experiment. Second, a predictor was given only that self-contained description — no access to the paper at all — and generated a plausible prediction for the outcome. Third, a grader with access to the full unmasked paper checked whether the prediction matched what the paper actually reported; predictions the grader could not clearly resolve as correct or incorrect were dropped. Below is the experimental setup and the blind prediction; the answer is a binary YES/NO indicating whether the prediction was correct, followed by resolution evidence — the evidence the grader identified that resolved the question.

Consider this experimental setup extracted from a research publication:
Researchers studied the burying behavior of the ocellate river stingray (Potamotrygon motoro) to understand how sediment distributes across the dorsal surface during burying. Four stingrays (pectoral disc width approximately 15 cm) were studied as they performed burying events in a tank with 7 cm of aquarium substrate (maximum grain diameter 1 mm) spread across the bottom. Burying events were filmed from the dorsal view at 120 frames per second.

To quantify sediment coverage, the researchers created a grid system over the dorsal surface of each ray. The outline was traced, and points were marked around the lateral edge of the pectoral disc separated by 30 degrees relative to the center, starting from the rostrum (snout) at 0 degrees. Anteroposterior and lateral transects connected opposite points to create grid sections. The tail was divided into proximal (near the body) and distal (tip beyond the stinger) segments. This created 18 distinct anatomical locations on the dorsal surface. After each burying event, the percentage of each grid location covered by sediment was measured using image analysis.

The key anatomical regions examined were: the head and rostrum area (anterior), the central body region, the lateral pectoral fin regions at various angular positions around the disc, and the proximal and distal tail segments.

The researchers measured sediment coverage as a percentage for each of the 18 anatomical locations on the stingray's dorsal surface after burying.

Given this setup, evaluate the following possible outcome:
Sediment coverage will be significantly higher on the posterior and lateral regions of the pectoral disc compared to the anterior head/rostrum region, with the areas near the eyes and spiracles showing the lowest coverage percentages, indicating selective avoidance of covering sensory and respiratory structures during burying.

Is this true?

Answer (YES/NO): NO